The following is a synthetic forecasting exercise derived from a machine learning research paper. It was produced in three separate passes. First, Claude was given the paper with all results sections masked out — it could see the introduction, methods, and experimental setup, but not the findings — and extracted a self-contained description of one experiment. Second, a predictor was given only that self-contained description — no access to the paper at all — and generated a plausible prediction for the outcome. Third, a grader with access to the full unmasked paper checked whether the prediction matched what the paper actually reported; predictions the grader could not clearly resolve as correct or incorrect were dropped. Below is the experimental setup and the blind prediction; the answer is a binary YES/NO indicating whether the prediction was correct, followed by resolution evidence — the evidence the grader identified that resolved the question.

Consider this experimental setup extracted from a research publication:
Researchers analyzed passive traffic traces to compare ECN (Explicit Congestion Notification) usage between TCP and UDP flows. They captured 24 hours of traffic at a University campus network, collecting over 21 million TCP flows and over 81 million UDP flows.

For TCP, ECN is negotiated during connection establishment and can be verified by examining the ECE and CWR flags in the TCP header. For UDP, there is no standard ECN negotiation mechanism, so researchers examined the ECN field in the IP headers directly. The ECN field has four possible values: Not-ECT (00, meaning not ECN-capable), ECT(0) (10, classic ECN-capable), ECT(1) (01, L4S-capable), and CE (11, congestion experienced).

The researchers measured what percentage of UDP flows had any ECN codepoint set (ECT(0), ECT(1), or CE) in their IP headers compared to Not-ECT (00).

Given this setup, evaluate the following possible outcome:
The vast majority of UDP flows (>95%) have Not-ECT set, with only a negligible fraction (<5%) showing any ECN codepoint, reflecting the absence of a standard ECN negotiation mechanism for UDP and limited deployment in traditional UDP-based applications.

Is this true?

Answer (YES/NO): YES